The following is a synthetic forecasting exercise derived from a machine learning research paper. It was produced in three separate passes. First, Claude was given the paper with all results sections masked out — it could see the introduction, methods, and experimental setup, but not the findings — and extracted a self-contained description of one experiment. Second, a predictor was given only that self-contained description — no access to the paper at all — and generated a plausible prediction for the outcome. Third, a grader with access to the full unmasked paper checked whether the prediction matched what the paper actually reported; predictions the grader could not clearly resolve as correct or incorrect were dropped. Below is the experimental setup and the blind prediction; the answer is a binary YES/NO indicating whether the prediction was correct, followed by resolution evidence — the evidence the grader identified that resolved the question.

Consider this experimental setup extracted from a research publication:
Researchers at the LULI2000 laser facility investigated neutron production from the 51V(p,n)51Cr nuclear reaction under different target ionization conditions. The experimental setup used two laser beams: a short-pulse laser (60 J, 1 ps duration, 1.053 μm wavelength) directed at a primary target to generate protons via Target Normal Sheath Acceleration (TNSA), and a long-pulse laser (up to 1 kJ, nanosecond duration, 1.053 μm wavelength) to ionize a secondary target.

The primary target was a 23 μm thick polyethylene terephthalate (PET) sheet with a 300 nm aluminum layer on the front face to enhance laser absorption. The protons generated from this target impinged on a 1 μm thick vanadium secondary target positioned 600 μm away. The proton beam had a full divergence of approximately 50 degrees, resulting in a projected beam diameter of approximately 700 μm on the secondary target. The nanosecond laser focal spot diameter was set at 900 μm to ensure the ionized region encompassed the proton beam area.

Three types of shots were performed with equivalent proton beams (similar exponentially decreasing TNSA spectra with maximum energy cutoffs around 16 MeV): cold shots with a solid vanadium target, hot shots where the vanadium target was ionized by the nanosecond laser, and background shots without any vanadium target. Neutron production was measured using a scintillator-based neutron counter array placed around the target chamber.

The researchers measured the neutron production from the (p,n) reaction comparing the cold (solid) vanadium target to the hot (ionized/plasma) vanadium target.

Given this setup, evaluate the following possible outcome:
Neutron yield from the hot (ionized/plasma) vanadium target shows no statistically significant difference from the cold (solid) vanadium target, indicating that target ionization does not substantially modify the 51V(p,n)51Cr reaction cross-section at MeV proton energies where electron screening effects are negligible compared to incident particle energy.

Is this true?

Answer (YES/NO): NO